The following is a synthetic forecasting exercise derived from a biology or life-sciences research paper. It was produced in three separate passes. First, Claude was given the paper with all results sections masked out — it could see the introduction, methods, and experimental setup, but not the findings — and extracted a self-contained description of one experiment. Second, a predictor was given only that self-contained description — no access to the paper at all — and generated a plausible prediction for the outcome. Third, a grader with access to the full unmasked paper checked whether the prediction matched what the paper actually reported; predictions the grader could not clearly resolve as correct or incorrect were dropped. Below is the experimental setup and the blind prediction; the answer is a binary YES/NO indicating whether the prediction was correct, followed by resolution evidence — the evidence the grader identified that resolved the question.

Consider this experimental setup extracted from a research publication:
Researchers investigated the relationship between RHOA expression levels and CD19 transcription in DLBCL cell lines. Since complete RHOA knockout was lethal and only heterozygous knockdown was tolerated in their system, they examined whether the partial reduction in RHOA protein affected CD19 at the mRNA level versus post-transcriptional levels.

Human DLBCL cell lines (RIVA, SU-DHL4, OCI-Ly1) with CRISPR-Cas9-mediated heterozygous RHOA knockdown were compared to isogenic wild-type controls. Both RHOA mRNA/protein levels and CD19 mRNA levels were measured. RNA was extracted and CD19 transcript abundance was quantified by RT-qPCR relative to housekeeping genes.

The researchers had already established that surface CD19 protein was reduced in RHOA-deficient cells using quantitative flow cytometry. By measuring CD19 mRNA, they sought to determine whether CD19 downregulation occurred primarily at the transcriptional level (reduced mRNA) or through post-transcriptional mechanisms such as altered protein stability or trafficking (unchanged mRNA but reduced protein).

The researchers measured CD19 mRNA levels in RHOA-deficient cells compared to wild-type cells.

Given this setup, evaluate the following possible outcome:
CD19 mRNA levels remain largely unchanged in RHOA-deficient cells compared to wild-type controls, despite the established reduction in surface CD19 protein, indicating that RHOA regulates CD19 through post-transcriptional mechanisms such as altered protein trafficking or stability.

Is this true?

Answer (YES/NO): NO